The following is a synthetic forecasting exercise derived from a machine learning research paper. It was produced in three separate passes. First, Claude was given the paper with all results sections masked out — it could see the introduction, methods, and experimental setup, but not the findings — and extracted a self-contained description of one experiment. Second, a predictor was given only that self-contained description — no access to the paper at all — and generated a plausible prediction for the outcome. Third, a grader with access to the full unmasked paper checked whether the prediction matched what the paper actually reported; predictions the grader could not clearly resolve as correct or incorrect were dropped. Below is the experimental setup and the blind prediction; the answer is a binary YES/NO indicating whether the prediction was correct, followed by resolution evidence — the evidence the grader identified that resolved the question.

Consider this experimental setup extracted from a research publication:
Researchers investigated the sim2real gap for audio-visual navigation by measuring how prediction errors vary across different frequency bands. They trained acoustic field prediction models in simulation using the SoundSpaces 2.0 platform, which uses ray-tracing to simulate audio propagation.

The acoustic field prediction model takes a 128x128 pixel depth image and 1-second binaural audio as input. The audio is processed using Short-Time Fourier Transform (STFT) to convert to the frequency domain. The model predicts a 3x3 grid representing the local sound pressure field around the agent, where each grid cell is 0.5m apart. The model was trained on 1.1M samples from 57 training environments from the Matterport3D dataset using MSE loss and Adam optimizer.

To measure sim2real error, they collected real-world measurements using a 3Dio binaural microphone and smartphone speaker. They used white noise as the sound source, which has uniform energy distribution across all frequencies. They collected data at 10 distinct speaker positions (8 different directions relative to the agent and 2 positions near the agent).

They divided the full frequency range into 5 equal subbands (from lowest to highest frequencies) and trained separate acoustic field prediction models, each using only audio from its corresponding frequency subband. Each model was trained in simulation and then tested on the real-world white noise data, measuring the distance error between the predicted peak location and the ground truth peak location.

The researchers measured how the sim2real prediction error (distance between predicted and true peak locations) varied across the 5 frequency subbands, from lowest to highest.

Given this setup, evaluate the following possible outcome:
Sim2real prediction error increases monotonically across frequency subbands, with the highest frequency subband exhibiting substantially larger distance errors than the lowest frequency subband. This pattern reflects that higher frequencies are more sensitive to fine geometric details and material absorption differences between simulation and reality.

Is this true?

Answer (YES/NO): NO